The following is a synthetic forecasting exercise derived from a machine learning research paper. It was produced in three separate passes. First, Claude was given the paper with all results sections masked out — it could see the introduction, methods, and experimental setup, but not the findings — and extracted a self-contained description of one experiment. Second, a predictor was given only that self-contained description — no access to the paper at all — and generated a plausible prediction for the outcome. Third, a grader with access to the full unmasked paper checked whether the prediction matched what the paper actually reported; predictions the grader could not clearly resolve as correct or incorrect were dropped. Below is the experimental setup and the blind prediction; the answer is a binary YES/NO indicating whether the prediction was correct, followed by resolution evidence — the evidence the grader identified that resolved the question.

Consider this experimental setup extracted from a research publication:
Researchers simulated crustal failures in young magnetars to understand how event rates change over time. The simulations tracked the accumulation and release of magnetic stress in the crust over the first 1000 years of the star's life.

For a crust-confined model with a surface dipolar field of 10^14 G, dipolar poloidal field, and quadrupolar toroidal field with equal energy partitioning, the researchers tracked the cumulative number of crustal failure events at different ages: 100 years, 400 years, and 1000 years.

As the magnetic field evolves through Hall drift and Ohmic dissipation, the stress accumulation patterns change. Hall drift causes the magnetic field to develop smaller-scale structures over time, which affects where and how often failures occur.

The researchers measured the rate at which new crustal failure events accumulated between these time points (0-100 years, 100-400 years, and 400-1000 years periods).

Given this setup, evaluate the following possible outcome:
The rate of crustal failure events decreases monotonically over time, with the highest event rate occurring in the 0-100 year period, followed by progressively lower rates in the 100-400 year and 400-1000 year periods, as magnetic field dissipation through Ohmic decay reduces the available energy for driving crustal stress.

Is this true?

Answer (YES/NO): YES